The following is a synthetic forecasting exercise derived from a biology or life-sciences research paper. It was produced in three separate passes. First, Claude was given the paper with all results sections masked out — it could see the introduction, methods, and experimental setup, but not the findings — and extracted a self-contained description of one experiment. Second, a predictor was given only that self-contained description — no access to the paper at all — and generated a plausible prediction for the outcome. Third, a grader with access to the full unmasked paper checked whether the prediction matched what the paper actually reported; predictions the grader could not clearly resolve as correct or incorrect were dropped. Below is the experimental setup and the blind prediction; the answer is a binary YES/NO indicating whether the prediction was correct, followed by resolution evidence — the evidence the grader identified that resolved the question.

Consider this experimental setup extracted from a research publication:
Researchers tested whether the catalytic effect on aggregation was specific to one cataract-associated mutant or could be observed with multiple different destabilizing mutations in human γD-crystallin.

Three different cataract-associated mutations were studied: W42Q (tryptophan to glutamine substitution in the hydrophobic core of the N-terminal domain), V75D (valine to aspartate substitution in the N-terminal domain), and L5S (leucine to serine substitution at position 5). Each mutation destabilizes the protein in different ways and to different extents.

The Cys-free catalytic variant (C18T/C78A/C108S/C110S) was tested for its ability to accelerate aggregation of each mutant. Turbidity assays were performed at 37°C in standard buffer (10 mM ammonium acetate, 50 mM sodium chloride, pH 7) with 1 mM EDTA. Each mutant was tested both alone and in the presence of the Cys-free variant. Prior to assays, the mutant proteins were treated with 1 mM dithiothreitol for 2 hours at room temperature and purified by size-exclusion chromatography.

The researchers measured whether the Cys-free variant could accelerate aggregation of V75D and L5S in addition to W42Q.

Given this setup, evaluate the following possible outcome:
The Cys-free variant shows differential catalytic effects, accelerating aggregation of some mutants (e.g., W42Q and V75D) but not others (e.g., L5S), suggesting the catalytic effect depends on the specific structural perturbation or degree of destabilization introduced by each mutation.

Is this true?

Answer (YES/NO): NO